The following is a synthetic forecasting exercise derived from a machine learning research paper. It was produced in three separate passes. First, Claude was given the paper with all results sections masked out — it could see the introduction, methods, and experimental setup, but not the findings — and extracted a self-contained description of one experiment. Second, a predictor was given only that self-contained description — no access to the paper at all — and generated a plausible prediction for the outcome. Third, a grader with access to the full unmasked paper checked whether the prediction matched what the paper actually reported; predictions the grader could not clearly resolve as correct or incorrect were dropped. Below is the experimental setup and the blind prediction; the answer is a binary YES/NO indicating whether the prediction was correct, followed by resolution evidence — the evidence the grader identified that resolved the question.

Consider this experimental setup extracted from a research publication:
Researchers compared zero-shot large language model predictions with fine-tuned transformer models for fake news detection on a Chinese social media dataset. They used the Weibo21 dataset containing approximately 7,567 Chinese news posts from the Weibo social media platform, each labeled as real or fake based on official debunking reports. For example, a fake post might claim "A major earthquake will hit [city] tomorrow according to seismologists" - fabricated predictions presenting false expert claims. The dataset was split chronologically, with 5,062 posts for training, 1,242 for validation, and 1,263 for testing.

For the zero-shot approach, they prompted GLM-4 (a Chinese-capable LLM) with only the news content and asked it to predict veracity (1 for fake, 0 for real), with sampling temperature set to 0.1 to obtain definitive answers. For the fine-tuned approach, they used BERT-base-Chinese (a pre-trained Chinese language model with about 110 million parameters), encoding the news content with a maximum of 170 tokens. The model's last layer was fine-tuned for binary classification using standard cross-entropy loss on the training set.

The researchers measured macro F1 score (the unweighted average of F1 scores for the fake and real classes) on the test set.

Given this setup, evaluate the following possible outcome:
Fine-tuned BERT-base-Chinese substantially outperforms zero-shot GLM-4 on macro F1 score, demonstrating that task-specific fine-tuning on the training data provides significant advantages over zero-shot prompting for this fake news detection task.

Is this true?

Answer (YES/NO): YES